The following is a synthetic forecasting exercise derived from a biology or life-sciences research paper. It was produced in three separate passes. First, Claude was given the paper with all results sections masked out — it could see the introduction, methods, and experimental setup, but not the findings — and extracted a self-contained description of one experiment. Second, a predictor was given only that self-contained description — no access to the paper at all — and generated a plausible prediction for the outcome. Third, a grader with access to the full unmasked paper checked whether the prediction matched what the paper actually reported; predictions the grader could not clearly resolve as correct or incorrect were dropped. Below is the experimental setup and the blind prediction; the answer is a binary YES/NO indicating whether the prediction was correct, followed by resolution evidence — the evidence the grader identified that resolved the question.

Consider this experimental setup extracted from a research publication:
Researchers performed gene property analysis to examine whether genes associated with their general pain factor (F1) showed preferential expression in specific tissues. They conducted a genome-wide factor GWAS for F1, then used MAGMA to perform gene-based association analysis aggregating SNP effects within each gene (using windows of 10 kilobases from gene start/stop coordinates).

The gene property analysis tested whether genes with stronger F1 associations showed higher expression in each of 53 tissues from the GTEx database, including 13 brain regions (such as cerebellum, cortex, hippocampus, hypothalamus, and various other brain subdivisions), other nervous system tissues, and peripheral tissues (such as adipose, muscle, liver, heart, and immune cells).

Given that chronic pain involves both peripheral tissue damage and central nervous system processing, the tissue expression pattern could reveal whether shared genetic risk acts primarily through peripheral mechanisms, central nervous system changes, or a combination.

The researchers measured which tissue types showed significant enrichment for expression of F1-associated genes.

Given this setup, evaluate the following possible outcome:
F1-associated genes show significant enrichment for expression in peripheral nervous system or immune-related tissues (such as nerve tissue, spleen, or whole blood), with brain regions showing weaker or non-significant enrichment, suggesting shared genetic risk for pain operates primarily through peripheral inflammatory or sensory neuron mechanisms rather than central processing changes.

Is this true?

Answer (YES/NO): NO